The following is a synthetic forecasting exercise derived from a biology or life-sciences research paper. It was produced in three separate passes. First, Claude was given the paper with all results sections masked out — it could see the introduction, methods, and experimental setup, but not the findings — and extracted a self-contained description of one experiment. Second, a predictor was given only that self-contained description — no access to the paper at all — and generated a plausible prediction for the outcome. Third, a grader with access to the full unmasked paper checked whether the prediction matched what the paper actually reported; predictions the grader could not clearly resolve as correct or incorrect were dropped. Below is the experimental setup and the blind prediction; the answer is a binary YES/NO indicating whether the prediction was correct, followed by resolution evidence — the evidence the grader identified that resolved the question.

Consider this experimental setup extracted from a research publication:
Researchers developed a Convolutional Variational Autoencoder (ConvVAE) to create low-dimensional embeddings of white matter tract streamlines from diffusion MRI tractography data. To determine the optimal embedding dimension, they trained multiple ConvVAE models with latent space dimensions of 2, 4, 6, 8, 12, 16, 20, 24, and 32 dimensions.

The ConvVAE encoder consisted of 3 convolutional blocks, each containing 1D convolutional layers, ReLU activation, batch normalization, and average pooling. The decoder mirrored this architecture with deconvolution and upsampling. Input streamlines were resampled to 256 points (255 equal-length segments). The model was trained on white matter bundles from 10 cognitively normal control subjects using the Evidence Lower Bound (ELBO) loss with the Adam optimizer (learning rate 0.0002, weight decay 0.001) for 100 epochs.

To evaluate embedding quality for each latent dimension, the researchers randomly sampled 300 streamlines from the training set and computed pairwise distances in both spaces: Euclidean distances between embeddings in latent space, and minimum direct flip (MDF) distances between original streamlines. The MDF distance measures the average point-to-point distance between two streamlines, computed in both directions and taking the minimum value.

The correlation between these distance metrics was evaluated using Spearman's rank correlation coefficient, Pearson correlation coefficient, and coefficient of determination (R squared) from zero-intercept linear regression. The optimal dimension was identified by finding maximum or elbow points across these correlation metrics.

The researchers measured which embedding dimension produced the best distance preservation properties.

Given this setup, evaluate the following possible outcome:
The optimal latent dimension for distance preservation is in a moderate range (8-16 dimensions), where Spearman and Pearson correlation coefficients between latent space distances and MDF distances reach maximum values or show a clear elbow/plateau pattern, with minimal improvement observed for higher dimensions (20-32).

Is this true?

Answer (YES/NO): NO